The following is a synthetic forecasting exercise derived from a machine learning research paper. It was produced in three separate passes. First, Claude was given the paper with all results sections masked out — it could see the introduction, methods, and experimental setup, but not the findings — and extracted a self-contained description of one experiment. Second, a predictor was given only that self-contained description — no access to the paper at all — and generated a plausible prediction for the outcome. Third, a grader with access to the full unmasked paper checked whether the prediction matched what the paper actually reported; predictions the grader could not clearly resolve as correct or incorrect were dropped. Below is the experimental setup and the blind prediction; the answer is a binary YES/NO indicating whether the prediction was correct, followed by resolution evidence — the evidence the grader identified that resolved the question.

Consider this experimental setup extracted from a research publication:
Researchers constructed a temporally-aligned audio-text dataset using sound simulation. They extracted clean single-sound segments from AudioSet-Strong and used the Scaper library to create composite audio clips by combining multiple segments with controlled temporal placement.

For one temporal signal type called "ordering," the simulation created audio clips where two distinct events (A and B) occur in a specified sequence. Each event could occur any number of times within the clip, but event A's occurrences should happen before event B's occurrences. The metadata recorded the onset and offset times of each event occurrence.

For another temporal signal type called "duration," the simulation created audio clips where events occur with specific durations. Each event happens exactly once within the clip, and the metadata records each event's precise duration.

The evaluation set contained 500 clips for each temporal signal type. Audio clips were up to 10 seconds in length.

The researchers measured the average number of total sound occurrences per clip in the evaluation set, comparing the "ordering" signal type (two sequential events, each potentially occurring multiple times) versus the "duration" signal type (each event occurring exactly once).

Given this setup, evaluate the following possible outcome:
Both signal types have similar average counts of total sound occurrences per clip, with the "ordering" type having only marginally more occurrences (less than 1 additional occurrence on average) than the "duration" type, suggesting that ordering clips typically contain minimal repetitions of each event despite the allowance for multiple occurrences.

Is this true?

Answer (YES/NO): NO